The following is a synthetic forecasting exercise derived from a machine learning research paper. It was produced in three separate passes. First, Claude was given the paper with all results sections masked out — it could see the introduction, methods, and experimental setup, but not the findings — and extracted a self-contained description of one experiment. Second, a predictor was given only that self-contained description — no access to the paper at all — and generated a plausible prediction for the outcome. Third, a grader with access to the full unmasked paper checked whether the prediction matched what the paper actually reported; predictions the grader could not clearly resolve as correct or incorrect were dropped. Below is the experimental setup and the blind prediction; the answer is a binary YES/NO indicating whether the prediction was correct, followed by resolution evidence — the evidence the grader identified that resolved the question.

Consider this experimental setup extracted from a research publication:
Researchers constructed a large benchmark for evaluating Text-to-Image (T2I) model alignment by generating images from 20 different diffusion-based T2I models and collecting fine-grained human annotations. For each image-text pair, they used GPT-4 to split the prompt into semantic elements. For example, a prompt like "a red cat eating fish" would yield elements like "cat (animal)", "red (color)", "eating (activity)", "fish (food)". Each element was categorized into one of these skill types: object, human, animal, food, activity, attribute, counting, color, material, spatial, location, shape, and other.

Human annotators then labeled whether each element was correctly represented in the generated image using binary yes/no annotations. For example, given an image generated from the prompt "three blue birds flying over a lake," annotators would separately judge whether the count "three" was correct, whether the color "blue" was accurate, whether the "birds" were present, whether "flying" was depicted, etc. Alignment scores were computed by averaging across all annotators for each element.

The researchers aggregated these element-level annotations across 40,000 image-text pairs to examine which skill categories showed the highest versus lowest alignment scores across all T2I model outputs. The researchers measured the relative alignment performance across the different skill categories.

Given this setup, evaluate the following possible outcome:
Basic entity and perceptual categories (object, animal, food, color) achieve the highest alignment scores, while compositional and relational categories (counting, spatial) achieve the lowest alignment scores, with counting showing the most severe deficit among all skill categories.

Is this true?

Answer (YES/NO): NO